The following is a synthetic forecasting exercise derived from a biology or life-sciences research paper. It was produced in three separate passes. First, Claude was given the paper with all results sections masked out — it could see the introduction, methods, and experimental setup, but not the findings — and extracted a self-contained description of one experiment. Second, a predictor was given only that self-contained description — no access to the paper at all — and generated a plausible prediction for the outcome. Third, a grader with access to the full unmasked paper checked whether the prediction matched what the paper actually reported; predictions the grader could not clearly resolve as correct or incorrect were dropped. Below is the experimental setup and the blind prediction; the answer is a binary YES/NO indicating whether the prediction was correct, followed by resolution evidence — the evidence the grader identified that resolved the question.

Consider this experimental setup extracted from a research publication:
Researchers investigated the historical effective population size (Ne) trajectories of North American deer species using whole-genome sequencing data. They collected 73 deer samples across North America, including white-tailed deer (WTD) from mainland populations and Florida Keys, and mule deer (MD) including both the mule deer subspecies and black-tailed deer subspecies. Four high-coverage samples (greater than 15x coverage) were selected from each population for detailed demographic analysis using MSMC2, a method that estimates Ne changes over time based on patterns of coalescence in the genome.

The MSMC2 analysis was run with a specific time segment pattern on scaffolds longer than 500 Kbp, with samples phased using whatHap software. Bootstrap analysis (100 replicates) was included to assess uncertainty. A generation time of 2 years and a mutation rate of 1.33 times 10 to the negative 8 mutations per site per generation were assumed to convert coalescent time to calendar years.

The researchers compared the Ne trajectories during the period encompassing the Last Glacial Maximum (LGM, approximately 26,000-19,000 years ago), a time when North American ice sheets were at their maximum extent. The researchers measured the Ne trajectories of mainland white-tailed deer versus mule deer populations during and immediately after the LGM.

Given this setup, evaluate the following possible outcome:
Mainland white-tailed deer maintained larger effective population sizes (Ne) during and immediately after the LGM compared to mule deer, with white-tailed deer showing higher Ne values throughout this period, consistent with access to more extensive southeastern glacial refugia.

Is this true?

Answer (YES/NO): NO